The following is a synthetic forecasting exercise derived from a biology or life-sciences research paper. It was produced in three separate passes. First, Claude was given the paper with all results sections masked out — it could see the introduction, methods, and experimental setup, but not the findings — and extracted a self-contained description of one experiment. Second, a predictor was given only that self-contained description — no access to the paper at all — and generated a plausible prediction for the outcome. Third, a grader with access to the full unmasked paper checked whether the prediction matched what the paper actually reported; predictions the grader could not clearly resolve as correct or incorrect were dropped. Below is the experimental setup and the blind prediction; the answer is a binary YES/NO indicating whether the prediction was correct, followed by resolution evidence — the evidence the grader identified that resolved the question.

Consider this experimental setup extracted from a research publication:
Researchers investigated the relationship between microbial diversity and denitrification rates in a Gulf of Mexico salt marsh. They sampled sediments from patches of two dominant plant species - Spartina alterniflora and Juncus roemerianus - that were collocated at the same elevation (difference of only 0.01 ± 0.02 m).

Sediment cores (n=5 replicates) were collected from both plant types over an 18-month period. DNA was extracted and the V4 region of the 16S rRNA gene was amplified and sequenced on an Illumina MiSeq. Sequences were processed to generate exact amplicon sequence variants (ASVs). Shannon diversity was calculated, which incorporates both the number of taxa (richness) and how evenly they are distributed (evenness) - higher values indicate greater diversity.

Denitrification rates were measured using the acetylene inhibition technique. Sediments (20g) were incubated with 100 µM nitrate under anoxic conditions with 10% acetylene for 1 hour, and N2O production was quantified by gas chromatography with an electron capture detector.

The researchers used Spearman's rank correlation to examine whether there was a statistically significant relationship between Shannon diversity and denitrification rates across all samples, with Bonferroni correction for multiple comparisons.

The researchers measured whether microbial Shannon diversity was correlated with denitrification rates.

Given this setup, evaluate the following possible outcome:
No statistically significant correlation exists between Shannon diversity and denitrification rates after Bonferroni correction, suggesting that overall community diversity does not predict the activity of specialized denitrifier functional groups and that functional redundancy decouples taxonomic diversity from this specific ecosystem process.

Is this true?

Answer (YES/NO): YES